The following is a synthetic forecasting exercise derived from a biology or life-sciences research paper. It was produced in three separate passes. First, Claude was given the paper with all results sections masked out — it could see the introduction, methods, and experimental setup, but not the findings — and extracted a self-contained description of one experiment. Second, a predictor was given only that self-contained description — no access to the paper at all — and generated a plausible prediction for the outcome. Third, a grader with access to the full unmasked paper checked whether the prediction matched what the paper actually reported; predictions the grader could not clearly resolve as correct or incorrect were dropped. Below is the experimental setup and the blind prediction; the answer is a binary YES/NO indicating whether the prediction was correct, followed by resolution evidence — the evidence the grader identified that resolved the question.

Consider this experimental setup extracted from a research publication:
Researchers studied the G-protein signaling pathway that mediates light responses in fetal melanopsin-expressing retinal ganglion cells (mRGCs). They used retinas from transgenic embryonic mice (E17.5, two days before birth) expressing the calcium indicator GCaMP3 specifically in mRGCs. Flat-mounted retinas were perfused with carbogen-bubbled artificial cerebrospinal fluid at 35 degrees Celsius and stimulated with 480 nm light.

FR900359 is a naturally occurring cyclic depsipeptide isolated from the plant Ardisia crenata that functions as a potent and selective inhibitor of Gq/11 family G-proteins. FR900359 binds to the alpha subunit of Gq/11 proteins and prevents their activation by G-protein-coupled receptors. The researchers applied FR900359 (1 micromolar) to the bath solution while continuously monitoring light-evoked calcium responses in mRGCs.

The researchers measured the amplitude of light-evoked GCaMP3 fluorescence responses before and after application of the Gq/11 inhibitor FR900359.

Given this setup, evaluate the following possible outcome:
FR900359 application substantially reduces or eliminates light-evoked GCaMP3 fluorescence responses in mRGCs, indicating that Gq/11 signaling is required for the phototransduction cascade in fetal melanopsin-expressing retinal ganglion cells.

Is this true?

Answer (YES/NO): YES